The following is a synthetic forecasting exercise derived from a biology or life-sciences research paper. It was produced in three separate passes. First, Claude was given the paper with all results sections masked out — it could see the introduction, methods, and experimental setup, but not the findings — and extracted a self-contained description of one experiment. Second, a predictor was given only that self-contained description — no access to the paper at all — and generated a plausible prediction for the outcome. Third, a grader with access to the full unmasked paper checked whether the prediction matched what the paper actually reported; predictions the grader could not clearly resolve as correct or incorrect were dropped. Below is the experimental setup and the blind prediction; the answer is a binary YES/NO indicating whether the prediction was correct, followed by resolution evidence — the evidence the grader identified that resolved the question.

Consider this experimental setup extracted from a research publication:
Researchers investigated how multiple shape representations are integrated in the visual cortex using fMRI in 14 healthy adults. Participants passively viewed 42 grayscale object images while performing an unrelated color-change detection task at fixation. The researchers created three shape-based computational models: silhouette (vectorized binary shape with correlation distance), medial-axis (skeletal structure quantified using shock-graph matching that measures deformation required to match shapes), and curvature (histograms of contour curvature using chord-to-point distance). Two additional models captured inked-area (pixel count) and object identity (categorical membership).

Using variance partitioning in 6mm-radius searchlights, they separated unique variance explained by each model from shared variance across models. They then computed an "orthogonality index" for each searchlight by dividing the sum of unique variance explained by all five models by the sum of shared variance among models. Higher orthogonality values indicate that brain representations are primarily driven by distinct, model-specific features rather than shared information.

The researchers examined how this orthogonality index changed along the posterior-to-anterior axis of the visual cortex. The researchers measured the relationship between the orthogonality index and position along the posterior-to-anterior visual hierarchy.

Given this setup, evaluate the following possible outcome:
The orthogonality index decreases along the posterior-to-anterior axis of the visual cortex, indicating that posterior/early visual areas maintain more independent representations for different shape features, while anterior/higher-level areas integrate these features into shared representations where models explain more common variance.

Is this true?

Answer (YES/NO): YES